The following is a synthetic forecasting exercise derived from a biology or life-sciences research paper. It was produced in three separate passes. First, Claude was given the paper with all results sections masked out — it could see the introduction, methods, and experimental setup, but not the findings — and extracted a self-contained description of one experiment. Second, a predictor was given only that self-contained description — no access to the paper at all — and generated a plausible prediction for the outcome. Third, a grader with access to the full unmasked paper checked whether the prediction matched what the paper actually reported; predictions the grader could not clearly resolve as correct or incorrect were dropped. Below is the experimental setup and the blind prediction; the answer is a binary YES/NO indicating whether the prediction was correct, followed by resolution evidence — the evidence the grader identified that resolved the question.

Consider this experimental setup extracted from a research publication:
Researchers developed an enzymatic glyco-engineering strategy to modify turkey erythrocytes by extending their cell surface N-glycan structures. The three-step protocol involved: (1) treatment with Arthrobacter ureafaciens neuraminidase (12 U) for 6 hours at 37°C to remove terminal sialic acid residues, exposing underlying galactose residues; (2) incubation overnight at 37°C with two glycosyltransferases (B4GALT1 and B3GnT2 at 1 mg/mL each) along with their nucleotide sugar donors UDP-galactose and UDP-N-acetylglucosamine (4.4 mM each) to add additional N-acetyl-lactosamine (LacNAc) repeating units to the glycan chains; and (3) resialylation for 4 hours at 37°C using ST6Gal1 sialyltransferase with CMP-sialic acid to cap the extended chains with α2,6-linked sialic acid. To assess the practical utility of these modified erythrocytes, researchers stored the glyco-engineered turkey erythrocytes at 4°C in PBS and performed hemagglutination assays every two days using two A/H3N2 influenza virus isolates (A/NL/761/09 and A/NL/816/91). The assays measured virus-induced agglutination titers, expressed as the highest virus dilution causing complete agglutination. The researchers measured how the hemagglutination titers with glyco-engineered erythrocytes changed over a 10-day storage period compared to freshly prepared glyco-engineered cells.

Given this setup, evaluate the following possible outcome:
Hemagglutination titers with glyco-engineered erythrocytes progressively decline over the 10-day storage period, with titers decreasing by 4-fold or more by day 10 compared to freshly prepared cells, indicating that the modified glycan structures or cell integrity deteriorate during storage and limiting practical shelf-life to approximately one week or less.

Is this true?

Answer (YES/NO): NO